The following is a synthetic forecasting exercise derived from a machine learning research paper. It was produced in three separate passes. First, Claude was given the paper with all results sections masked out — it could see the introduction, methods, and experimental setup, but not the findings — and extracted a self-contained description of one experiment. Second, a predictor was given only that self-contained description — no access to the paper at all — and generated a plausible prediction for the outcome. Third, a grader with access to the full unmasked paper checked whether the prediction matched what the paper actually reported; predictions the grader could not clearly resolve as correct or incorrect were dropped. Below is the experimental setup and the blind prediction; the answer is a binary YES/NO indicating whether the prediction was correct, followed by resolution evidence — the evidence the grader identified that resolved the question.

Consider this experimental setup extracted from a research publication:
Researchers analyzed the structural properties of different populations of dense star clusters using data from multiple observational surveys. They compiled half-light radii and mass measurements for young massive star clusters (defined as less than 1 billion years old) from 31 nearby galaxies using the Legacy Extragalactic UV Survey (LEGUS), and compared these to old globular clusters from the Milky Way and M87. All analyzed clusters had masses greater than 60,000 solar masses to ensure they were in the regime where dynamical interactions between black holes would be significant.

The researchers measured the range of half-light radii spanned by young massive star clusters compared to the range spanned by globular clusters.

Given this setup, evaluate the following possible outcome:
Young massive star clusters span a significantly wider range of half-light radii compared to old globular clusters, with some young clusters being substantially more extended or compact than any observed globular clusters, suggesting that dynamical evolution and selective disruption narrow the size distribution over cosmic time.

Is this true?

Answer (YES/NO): NO